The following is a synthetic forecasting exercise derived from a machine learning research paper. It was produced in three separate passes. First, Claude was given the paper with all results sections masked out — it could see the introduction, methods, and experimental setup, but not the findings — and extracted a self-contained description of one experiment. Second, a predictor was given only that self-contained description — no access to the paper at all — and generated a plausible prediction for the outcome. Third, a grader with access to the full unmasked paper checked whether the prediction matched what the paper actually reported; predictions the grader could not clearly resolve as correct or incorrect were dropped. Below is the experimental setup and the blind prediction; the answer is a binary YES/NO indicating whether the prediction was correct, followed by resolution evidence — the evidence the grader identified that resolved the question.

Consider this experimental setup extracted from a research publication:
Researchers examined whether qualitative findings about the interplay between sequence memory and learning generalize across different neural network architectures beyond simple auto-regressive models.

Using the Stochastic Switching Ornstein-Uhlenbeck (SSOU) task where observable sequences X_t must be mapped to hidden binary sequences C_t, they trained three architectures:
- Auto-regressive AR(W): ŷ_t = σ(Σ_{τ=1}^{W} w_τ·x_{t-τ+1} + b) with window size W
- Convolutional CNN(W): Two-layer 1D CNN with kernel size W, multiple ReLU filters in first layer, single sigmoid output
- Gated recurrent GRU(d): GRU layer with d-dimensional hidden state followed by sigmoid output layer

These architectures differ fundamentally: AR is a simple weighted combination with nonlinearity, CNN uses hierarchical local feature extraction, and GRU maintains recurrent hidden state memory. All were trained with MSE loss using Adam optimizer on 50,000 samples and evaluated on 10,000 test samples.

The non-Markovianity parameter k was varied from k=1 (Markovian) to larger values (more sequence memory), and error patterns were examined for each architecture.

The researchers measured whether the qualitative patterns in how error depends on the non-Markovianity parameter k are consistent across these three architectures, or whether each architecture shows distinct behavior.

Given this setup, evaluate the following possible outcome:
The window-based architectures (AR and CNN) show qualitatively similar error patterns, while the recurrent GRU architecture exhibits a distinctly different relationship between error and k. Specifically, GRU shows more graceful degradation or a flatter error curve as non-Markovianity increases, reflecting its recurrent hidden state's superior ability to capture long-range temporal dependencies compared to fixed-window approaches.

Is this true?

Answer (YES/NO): NO